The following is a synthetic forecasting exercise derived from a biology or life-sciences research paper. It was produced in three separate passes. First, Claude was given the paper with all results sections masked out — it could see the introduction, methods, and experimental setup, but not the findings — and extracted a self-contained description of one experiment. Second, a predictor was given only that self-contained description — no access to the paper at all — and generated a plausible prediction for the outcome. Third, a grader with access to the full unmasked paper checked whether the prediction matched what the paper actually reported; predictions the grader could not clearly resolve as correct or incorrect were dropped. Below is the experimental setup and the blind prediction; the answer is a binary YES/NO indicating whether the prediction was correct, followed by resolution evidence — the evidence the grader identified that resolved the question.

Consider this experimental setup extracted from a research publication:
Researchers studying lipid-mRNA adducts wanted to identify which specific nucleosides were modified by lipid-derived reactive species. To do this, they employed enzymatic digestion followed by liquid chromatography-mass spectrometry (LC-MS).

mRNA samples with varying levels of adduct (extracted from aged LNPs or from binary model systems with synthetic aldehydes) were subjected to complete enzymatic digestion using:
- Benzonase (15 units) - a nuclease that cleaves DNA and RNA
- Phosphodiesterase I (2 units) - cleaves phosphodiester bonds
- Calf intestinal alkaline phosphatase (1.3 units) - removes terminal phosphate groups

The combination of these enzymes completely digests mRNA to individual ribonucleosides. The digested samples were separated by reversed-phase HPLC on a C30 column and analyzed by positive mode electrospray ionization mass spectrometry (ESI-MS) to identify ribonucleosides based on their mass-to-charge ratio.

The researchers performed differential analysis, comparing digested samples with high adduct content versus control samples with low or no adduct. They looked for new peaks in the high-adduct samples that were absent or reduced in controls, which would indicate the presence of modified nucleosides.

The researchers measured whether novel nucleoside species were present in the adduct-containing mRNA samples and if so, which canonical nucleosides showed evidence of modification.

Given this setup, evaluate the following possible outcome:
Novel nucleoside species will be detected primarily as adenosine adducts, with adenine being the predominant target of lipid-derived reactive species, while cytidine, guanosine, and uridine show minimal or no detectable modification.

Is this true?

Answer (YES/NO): NO